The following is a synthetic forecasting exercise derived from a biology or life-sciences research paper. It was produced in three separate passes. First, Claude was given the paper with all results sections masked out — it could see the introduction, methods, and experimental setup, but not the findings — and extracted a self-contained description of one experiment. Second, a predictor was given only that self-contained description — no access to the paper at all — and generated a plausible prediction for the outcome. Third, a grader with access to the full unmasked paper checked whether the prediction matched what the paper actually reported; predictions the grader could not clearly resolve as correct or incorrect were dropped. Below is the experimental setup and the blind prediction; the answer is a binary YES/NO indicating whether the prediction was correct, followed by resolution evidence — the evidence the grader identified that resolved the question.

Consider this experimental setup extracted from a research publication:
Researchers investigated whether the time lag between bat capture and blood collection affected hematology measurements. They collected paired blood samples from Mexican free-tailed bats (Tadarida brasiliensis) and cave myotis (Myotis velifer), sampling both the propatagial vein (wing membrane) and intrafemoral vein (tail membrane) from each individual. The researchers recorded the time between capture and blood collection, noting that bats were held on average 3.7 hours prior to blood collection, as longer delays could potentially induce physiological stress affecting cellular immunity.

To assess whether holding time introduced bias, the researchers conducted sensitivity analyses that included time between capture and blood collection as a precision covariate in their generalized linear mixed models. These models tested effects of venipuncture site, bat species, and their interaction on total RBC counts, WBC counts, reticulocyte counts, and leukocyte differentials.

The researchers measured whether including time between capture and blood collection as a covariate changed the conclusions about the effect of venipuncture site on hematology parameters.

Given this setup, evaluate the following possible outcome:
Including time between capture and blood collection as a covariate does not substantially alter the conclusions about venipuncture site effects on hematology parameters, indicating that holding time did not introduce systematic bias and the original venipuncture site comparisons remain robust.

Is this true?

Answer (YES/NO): YES